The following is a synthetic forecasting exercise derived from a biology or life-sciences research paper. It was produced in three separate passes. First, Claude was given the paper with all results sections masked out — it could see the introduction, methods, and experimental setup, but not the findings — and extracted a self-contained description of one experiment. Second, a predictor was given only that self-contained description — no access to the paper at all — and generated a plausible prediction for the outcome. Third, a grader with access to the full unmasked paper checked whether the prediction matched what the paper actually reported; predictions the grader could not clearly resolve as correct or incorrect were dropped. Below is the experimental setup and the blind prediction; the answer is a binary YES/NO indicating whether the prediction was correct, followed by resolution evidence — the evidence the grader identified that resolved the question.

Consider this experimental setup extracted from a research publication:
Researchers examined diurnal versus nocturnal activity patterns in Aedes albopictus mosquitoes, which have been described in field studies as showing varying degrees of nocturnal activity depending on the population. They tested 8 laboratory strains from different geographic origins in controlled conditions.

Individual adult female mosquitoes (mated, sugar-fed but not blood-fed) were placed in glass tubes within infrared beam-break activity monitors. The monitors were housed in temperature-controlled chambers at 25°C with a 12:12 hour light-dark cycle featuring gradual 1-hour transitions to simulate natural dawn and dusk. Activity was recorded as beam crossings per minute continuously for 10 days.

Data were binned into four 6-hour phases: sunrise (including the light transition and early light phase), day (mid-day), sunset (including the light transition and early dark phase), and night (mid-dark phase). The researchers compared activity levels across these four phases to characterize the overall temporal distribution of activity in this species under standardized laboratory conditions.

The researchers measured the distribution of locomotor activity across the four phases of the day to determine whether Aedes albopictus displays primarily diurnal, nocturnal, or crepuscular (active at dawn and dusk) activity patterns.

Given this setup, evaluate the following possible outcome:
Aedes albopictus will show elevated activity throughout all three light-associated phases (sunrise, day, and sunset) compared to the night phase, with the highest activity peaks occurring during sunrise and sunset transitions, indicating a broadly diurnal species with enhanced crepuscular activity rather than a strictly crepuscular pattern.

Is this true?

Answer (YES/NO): NO